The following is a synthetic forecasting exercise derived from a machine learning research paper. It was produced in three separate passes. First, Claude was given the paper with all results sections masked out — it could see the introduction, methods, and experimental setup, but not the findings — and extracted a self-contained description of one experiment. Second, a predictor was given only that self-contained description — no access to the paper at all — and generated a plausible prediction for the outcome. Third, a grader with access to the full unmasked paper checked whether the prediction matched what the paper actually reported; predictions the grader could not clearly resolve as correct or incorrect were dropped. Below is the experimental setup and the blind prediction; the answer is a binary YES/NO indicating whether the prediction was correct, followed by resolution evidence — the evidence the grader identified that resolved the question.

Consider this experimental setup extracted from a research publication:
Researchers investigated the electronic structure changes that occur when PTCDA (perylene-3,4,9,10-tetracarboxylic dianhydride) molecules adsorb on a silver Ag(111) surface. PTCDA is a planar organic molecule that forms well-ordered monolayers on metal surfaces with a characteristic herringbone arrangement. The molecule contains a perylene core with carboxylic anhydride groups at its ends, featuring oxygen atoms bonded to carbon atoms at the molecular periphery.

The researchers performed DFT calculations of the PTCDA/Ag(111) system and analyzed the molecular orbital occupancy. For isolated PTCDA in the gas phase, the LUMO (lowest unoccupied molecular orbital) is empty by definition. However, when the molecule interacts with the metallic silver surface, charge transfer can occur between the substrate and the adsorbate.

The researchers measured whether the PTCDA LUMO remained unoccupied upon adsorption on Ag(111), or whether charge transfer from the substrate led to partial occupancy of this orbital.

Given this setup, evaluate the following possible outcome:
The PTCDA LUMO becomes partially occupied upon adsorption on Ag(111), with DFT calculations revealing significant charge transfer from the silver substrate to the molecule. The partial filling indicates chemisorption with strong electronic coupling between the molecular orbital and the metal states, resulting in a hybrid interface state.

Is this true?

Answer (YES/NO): YES